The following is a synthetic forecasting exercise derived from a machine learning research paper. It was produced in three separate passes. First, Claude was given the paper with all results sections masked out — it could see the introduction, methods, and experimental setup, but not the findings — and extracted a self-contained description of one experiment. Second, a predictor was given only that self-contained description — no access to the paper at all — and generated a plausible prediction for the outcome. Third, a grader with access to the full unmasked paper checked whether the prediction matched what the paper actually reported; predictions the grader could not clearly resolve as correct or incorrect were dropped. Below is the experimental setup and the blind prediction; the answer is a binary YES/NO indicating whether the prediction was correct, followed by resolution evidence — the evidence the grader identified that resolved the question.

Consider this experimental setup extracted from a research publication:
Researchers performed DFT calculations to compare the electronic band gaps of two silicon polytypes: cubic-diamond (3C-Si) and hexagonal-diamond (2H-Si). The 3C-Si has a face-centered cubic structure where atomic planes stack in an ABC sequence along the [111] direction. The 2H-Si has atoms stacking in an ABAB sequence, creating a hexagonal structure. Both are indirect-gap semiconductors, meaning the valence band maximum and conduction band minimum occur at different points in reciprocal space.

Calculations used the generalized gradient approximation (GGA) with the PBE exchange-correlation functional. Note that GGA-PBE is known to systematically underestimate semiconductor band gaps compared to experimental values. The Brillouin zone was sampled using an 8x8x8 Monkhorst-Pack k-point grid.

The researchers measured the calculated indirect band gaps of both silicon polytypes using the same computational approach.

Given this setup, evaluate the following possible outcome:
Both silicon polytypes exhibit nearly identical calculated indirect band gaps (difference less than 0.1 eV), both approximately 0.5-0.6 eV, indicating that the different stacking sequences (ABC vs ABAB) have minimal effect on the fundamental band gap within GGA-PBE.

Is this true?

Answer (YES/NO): NO